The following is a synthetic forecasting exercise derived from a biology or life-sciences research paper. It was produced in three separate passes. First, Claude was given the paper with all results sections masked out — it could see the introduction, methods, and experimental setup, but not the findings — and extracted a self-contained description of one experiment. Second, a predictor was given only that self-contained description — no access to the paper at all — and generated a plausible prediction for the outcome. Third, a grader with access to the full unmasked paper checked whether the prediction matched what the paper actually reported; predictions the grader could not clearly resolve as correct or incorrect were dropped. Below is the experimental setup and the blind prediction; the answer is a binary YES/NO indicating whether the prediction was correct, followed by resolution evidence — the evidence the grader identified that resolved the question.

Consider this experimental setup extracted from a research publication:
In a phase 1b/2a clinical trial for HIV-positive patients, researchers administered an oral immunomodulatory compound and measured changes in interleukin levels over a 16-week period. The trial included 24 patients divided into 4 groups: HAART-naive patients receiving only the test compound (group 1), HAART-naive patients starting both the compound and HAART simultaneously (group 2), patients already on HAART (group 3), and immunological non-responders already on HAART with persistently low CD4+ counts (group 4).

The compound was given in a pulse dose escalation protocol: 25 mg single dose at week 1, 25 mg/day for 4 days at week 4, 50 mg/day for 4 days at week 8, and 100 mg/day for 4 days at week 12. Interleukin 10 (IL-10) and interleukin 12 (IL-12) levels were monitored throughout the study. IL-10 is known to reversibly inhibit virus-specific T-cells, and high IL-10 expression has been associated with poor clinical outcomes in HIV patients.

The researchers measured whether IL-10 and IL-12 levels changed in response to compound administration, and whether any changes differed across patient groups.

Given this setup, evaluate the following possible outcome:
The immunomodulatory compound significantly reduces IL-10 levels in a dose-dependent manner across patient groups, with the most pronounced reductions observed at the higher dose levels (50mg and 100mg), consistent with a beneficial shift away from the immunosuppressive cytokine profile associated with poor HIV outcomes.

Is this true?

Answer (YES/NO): NO